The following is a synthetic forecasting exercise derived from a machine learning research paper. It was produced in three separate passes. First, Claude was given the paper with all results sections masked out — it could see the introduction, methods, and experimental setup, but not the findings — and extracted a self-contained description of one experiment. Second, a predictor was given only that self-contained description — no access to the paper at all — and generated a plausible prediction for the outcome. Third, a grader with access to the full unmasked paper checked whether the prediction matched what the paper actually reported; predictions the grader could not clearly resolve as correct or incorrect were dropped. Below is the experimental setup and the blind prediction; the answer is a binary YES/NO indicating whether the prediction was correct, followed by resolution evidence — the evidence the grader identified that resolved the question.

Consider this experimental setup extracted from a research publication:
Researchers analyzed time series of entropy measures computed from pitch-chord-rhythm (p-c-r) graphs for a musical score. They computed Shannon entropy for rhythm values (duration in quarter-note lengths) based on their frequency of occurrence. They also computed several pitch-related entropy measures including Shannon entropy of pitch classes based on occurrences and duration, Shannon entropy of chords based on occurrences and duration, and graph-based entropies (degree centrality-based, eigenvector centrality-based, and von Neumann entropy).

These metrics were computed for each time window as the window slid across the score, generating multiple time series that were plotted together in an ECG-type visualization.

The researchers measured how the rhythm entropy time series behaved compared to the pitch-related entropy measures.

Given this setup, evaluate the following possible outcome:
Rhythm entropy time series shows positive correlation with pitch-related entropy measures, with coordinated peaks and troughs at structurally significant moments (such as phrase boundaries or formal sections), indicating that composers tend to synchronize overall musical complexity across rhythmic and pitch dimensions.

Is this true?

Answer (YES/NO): NO